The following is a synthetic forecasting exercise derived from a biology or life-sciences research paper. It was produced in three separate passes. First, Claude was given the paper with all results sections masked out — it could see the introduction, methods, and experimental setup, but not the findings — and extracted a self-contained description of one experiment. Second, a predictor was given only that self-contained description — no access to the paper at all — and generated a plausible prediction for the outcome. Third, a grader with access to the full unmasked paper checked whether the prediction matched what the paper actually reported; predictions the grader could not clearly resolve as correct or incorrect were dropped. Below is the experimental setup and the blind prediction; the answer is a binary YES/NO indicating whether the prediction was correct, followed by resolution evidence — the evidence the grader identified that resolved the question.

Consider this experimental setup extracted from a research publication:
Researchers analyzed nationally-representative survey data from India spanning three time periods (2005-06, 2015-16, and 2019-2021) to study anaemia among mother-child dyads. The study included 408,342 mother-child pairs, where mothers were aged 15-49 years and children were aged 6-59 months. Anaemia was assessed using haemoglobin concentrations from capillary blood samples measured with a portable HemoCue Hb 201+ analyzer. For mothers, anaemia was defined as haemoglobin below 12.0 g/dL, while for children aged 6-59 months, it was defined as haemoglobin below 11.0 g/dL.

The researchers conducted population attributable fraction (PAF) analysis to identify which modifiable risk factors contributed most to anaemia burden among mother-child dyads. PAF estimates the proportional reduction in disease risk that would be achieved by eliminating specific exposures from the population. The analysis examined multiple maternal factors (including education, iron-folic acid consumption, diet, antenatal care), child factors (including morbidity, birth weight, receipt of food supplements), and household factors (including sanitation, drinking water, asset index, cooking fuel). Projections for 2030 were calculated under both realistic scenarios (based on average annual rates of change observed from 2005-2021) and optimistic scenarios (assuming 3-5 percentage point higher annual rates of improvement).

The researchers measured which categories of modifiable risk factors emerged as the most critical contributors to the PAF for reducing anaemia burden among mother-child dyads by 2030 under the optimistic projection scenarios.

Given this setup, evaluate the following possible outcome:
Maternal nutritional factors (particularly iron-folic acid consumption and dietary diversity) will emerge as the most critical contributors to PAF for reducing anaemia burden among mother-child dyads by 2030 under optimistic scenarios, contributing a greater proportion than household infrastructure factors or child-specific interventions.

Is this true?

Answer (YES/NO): NO